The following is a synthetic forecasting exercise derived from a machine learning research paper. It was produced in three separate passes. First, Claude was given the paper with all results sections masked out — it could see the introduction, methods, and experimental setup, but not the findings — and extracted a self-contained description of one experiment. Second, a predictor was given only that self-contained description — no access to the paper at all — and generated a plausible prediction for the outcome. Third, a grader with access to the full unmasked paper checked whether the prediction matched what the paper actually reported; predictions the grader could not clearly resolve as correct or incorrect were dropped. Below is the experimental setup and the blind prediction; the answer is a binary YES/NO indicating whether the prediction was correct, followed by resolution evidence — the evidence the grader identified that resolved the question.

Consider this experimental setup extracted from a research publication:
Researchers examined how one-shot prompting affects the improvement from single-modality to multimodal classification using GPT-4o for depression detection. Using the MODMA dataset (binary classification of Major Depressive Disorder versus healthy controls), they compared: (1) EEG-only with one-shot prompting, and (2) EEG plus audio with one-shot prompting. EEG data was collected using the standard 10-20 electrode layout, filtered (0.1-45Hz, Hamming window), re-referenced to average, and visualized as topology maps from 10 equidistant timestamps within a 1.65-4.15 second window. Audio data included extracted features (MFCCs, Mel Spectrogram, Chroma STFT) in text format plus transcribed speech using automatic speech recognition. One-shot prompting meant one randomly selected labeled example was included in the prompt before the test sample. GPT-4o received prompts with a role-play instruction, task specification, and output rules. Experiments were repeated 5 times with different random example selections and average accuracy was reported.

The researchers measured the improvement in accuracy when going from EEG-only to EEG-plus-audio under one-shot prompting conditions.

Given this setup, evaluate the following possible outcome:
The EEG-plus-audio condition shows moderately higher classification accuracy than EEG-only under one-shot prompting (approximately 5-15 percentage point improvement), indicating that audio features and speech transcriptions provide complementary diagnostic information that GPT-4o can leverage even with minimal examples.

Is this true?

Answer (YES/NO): NO